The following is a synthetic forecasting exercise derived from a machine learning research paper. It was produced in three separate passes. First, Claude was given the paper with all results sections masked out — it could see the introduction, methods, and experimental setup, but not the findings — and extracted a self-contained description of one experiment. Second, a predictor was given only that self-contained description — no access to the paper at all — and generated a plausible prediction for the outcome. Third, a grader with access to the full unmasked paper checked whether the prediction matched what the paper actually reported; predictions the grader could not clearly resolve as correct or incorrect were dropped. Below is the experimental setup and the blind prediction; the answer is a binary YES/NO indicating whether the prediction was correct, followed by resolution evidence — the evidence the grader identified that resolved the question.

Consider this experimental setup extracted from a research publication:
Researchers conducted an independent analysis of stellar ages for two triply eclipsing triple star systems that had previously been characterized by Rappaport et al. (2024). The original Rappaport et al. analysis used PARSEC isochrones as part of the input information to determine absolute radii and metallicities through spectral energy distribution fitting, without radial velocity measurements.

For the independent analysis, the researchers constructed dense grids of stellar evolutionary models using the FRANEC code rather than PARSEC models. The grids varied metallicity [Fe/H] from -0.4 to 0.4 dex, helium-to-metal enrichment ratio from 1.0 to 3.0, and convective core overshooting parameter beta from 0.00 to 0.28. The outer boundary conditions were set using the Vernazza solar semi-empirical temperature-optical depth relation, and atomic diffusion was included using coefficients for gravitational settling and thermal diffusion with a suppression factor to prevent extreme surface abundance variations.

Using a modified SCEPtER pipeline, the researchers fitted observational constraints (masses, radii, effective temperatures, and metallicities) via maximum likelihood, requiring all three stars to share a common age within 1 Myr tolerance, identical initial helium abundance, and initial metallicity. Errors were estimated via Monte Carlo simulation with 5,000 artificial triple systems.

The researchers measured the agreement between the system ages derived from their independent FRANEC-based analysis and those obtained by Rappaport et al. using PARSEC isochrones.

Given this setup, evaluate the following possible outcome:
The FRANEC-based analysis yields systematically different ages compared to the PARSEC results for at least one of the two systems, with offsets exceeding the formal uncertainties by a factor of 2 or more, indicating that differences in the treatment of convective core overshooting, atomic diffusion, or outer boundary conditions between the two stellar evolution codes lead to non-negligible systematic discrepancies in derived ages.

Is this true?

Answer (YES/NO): NO